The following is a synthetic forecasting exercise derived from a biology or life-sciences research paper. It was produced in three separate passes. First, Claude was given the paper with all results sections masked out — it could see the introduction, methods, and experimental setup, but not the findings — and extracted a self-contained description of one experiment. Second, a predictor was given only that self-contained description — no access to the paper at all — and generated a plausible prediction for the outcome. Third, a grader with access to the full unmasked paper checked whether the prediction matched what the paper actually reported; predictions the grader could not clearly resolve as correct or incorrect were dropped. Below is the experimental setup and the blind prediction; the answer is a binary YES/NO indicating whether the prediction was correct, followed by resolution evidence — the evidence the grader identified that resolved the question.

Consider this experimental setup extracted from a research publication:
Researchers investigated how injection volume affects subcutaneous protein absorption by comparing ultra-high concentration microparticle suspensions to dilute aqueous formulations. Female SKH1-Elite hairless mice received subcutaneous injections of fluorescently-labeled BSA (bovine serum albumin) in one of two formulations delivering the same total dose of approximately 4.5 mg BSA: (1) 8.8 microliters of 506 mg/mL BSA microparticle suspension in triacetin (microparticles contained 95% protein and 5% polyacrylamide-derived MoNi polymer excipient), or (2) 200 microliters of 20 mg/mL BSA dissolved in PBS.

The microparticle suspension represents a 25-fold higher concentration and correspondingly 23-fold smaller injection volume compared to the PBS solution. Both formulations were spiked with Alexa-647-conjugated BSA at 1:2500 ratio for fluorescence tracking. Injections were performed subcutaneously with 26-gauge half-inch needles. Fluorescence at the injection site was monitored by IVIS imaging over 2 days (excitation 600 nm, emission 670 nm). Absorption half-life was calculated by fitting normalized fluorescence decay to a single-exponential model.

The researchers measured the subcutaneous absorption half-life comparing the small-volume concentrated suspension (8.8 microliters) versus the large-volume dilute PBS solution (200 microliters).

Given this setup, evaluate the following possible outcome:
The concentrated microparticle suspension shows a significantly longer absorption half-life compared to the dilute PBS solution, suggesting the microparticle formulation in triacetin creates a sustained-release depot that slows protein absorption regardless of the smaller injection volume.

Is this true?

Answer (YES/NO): NO